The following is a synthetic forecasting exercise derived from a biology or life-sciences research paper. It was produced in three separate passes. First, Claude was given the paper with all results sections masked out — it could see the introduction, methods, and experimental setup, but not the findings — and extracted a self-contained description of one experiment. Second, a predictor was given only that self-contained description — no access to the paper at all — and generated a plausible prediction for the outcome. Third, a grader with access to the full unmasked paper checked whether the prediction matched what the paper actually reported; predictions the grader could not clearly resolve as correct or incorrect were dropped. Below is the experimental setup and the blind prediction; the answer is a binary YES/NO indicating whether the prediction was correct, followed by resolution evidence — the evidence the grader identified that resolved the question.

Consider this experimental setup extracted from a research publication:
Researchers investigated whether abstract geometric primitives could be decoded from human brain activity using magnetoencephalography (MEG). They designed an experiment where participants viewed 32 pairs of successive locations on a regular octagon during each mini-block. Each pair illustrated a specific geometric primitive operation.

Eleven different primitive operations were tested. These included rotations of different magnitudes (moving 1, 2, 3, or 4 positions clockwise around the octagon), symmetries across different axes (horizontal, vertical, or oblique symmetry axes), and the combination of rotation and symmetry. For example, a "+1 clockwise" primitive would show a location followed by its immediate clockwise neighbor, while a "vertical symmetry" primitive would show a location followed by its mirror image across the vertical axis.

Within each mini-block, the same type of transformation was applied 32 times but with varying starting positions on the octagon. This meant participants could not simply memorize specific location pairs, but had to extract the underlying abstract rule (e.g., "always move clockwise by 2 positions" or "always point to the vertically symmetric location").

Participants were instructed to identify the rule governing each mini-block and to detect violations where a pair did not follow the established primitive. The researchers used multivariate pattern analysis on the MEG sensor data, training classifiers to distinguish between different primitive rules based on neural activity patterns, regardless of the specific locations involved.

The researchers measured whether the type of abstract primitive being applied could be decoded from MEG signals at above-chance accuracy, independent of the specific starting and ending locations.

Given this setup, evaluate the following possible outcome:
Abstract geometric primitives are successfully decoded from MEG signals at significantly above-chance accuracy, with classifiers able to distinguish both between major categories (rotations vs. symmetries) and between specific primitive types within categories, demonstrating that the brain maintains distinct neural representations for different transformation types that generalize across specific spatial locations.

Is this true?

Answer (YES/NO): YES